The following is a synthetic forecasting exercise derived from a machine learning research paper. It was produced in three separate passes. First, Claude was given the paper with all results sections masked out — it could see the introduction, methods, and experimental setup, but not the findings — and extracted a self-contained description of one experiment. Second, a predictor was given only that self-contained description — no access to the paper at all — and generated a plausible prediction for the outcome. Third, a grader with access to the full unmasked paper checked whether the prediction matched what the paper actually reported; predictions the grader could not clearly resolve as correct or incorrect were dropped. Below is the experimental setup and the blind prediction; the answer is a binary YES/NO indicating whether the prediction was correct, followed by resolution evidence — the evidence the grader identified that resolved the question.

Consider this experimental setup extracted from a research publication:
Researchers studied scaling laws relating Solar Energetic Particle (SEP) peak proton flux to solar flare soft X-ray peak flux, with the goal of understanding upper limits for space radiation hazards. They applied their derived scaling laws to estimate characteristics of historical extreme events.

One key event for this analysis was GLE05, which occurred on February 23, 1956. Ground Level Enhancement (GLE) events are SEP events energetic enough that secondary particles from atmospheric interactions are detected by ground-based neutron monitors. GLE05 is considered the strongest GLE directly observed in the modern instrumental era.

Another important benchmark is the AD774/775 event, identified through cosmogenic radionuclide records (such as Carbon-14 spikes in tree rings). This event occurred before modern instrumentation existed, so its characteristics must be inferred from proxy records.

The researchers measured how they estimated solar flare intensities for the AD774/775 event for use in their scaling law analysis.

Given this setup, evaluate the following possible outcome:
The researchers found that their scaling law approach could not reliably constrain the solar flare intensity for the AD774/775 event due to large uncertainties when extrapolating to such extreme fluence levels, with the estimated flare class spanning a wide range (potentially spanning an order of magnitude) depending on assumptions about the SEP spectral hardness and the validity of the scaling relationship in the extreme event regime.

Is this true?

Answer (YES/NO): NO